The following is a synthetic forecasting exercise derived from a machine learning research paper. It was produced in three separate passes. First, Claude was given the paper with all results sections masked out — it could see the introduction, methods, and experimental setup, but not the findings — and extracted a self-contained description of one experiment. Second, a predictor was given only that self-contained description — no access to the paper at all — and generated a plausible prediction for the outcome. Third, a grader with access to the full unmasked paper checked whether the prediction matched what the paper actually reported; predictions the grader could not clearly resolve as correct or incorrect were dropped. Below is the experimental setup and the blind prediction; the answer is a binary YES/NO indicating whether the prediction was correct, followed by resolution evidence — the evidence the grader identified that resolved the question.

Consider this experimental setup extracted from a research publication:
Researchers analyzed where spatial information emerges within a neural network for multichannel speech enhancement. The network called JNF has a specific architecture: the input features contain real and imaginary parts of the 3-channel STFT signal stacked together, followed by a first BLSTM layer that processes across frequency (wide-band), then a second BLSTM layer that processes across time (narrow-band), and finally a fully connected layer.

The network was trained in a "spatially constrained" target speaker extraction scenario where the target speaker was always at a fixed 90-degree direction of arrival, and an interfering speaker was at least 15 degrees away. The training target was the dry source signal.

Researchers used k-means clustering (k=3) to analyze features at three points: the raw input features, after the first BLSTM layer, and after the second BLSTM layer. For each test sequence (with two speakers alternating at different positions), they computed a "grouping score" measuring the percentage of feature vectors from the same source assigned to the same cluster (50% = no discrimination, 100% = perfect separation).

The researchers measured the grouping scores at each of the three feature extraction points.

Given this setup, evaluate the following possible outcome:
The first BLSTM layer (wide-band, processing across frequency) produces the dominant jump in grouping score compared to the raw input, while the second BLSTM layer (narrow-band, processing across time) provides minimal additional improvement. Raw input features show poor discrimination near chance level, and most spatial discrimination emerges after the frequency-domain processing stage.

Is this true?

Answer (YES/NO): NO